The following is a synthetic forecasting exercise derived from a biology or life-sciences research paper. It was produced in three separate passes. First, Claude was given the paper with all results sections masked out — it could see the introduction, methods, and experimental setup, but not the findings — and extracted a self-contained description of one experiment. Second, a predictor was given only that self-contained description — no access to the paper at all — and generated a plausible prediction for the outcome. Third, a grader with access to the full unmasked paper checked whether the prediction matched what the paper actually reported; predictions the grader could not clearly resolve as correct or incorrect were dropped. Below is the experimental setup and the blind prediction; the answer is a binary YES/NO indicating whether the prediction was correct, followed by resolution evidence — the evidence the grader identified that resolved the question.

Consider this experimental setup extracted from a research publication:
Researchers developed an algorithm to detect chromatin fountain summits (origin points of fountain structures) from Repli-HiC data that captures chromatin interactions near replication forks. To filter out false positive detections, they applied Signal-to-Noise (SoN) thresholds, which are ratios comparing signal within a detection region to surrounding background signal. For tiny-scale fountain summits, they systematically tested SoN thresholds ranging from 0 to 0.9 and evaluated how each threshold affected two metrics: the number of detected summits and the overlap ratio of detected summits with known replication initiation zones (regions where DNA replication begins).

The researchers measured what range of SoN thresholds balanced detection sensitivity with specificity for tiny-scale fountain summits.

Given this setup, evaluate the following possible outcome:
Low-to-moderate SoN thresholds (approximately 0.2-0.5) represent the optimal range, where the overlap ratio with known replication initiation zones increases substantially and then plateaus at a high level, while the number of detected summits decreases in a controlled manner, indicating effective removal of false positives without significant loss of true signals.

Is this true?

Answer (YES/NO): NO